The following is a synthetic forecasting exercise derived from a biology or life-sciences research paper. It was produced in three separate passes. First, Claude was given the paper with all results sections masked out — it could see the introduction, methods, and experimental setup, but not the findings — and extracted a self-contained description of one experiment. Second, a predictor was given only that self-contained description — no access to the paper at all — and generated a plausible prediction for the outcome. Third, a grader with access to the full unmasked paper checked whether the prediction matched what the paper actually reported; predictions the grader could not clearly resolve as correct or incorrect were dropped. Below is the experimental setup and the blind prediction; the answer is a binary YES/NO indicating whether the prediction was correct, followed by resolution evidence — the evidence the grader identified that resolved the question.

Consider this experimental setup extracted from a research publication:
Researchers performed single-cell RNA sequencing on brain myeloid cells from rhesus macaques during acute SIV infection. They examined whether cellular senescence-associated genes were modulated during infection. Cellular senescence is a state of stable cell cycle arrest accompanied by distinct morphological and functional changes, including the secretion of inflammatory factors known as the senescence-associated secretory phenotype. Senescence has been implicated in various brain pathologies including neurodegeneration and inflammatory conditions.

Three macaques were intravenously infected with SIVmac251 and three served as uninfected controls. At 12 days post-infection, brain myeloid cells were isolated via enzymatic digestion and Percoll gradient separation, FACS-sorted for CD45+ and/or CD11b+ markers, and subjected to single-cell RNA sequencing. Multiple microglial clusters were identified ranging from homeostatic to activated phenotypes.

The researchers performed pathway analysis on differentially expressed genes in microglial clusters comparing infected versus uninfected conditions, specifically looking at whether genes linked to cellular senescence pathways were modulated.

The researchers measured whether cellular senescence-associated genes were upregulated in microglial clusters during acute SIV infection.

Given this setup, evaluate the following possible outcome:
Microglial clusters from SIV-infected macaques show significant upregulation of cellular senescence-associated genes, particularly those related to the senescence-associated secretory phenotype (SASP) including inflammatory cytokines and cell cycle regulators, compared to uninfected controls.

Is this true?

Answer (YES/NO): YES